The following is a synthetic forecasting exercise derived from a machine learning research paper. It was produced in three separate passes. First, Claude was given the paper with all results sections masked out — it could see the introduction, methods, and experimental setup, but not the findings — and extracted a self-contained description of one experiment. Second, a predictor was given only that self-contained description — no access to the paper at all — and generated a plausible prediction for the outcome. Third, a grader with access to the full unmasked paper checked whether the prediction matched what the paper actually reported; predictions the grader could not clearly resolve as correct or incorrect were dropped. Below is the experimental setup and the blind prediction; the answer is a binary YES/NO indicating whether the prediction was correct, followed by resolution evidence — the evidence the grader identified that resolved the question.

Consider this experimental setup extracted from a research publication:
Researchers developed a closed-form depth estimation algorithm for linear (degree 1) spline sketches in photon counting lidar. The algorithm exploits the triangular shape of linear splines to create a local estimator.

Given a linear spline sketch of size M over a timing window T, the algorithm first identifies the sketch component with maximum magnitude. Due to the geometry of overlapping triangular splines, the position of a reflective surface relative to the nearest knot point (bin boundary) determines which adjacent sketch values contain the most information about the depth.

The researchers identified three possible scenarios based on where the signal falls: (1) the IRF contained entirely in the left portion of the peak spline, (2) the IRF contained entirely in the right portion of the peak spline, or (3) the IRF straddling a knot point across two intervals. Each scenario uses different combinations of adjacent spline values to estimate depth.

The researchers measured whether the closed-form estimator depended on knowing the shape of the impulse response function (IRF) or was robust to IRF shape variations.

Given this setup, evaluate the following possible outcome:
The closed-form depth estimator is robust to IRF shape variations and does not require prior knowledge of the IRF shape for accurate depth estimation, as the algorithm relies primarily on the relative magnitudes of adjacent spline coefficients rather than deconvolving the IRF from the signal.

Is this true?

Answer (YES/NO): YES